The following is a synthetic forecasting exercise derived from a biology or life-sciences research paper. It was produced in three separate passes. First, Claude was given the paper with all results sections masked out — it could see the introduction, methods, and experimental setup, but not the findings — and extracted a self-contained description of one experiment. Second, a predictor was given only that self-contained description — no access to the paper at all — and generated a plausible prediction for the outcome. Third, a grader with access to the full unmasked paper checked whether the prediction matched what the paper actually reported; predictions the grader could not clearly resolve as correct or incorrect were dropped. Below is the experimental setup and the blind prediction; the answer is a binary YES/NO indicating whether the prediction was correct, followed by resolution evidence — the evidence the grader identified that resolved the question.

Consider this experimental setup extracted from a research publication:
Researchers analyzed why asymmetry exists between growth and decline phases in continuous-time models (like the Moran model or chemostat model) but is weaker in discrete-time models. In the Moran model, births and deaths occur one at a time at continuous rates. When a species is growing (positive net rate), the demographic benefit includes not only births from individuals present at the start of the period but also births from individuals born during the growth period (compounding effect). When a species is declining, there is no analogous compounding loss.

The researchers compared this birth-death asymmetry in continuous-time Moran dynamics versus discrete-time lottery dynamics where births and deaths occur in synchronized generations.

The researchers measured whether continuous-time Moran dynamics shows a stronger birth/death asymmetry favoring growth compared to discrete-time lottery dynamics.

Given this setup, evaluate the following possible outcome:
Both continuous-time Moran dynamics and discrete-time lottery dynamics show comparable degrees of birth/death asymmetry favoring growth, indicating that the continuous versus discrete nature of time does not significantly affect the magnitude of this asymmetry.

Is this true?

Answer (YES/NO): NO